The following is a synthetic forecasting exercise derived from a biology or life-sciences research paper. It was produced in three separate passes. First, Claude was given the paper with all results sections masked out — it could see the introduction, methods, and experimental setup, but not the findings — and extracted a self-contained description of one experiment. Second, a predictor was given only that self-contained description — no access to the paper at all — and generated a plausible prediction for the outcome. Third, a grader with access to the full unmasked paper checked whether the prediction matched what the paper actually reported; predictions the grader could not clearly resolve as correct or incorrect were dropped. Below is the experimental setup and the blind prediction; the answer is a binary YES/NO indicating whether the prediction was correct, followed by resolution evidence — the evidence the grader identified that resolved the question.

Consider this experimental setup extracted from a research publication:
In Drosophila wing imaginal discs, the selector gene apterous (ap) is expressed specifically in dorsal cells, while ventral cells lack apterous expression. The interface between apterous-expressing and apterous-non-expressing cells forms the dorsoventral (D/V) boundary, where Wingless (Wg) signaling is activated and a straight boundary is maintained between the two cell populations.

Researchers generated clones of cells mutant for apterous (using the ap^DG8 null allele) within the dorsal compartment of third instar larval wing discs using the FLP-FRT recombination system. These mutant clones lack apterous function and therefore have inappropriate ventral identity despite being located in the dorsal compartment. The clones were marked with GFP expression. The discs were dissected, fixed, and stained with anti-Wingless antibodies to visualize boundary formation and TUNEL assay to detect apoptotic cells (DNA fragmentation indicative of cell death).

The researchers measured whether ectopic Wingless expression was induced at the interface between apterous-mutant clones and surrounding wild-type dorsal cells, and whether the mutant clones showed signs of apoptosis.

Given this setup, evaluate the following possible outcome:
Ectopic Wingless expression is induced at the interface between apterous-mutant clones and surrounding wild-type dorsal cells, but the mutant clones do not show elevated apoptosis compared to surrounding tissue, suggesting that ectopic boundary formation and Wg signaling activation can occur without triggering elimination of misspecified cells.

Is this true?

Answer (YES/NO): NO